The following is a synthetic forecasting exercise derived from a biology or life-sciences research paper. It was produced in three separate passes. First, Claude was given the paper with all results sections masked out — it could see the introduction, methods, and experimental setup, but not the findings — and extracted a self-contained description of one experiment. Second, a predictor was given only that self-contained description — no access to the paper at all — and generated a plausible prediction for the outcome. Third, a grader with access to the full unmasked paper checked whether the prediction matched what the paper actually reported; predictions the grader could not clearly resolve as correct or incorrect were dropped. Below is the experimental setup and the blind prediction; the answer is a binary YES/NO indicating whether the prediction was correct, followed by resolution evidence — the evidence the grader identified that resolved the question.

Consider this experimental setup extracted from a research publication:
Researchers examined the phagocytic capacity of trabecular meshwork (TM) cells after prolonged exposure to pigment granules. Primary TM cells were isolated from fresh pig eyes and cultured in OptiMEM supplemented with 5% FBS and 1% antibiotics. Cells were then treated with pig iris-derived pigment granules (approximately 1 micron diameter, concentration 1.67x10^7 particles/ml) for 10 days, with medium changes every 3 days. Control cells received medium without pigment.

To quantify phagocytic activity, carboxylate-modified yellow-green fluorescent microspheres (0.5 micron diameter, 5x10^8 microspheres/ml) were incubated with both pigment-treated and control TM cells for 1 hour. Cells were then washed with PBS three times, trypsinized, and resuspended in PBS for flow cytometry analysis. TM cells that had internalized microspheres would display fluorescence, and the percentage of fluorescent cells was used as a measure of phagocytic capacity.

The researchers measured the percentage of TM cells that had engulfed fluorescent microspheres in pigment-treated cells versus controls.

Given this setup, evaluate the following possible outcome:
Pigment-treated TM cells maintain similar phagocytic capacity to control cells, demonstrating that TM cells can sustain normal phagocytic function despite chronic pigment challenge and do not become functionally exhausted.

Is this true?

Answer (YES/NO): NO